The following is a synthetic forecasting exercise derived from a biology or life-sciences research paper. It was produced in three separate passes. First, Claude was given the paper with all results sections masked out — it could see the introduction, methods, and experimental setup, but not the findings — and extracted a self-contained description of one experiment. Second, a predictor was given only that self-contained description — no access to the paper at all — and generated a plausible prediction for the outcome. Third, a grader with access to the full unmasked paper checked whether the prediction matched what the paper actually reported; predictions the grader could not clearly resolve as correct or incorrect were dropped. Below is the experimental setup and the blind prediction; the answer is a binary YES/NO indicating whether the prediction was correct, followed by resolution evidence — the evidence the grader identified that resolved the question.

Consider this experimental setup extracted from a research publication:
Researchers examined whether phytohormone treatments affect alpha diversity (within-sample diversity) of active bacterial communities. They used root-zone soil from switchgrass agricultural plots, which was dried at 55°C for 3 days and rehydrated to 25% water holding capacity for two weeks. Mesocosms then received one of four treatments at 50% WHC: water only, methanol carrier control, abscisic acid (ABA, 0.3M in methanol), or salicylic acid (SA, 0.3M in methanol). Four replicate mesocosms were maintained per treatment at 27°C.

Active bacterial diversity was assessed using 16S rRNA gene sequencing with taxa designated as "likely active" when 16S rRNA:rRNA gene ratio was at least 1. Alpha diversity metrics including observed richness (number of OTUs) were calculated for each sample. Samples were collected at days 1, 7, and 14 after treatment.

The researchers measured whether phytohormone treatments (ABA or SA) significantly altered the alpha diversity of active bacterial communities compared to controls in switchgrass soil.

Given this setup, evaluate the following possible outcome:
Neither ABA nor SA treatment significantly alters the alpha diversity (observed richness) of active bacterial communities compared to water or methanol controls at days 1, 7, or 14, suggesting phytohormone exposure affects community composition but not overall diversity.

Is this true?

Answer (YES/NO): NO